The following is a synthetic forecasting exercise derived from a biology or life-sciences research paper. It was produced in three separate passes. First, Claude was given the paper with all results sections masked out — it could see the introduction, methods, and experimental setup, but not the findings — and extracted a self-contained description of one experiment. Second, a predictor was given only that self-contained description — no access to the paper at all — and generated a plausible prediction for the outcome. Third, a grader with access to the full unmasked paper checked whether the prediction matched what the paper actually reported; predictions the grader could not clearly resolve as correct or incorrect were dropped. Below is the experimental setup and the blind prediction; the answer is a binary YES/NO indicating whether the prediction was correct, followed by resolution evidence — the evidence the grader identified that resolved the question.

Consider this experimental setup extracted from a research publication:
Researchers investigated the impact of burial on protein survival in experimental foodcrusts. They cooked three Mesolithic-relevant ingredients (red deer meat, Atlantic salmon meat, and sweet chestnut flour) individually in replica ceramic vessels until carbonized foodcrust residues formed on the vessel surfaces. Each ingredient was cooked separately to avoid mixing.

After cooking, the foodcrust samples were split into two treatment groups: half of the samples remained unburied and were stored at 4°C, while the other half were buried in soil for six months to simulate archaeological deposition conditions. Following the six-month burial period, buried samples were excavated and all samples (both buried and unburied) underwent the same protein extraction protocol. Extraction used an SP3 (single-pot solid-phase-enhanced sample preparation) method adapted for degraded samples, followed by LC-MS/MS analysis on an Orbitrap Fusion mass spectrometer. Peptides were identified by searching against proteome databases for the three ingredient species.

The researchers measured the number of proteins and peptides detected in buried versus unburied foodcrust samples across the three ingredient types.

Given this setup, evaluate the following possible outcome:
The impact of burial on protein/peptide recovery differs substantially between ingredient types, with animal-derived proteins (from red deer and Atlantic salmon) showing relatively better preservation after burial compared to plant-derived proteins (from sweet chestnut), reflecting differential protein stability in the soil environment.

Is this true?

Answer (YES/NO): YES